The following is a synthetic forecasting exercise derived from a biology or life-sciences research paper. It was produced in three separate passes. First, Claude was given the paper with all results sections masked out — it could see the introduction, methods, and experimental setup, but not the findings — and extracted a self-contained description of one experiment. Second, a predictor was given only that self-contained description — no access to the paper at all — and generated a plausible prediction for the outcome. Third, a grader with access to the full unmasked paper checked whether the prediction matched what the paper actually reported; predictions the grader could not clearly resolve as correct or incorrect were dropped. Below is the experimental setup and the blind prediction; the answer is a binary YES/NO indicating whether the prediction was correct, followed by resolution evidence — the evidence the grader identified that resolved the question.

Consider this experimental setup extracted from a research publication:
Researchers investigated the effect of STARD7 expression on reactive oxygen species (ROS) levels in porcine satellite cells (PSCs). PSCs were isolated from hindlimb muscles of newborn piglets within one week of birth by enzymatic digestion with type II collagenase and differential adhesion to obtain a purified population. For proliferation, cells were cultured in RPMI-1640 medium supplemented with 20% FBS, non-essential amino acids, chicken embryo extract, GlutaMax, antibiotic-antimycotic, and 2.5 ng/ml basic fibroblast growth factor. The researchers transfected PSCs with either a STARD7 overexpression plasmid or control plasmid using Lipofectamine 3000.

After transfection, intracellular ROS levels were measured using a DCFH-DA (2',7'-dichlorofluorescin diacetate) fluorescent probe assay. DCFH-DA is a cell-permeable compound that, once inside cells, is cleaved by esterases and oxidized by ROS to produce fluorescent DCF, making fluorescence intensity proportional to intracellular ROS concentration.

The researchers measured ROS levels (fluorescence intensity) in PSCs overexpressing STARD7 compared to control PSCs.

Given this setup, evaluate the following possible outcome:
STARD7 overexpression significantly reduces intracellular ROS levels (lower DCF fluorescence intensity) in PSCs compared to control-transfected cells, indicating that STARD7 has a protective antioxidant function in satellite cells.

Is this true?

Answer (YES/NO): YES